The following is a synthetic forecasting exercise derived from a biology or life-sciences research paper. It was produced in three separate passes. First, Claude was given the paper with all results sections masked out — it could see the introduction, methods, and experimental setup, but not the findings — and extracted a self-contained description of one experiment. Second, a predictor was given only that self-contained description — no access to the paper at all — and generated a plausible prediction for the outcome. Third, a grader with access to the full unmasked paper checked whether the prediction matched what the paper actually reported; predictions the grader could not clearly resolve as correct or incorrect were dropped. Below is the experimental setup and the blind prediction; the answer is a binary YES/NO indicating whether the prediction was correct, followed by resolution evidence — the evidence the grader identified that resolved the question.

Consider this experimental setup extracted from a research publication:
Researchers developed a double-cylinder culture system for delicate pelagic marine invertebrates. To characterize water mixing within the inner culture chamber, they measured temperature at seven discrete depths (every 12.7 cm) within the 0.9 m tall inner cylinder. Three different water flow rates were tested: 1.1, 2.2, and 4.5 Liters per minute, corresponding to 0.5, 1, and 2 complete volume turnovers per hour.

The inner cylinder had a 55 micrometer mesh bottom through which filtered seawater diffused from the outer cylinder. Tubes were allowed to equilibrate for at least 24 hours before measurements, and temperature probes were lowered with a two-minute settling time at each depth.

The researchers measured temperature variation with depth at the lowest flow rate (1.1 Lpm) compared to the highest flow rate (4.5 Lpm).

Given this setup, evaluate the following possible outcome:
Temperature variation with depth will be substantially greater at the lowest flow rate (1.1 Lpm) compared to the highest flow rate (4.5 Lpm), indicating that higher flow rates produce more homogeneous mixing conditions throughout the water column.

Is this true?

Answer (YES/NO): NO